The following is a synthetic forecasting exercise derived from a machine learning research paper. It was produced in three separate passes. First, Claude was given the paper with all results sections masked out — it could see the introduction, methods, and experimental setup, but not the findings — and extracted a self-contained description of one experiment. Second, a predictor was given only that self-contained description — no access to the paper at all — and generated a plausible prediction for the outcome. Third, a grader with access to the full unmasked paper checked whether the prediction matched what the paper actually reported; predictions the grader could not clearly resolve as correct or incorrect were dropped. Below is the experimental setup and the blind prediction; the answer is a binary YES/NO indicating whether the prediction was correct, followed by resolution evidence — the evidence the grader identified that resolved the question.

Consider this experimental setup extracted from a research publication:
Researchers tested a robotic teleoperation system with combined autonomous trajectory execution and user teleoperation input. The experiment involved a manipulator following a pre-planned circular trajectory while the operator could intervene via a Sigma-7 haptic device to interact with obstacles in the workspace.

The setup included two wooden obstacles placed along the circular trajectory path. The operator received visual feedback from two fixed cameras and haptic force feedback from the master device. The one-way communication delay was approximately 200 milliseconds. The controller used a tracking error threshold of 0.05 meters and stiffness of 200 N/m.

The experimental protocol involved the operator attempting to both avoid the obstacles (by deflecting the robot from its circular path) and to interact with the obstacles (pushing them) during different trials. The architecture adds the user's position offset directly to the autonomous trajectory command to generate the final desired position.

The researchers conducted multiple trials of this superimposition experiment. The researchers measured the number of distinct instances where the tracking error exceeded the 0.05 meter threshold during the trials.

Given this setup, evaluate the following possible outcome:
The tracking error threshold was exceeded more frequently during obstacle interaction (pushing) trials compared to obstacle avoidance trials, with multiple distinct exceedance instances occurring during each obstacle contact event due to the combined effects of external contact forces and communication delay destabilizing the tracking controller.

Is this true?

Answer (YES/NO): NO